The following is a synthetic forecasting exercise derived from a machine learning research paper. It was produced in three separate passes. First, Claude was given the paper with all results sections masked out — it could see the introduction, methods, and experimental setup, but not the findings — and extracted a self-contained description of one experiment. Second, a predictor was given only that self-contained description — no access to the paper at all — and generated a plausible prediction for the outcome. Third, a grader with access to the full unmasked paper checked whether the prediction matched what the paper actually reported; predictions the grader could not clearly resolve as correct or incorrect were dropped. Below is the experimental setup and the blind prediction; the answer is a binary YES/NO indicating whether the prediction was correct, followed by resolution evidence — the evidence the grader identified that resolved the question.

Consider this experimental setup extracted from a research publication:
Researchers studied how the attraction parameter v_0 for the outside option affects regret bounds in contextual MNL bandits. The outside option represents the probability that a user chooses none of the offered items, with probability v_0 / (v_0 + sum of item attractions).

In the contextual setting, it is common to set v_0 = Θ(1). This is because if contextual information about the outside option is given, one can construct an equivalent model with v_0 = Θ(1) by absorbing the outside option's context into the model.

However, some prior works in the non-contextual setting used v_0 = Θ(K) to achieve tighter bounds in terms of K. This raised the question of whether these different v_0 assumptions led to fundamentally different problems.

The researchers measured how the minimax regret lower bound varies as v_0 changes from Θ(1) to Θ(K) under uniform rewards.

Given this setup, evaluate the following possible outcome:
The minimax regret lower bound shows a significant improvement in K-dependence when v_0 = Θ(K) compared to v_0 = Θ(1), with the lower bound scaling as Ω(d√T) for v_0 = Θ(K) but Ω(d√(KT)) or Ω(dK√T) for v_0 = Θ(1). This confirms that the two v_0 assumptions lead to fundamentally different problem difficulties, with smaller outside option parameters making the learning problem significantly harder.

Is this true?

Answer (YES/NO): NO